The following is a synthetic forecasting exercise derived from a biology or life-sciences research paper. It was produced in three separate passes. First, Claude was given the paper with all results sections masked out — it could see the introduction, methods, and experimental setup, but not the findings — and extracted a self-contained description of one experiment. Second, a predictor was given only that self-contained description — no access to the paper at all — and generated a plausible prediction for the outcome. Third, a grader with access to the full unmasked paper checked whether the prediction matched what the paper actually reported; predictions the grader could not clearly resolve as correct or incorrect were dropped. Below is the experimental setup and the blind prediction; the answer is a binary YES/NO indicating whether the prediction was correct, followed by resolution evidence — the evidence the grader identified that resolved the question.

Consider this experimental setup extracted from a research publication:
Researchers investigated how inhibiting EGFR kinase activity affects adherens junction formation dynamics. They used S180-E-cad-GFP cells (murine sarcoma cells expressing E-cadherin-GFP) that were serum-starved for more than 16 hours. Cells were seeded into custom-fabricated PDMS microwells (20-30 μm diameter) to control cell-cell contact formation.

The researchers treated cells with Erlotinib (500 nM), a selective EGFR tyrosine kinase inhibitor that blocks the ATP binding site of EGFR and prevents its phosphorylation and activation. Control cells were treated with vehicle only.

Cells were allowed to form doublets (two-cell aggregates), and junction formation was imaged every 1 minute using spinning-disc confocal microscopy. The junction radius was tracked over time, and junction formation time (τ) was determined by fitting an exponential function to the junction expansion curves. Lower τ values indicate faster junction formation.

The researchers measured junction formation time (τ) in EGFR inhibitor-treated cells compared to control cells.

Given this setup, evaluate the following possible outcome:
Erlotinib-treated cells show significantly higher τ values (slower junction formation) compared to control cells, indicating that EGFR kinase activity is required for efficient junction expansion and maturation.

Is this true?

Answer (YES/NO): NO